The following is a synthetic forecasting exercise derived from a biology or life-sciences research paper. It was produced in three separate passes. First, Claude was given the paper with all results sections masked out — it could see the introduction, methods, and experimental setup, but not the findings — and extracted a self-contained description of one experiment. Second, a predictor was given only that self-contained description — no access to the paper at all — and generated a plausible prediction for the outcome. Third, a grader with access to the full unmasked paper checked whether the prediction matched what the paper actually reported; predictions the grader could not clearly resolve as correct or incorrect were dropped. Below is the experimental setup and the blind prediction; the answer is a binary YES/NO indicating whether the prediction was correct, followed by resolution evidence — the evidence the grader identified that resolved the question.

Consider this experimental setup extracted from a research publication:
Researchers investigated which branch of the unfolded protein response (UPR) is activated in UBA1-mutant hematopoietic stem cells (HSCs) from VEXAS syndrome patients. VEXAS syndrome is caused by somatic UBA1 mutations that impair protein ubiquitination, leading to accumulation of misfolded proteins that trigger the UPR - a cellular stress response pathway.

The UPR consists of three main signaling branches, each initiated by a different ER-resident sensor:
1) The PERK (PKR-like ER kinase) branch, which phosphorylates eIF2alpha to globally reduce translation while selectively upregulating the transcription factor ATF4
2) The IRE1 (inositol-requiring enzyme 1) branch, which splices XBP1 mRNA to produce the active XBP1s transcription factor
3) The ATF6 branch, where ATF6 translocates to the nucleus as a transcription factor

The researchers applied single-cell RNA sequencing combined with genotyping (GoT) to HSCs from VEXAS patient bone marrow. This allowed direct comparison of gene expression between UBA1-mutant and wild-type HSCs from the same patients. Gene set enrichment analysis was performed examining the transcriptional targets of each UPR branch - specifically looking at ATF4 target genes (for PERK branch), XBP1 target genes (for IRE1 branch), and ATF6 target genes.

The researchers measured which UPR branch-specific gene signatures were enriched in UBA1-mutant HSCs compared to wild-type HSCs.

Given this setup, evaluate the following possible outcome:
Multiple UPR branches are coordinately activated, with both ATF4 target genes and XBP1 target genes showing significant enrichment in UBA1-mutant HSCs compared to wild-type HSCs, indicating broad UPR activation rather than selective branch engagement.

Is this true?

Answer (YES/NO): NO